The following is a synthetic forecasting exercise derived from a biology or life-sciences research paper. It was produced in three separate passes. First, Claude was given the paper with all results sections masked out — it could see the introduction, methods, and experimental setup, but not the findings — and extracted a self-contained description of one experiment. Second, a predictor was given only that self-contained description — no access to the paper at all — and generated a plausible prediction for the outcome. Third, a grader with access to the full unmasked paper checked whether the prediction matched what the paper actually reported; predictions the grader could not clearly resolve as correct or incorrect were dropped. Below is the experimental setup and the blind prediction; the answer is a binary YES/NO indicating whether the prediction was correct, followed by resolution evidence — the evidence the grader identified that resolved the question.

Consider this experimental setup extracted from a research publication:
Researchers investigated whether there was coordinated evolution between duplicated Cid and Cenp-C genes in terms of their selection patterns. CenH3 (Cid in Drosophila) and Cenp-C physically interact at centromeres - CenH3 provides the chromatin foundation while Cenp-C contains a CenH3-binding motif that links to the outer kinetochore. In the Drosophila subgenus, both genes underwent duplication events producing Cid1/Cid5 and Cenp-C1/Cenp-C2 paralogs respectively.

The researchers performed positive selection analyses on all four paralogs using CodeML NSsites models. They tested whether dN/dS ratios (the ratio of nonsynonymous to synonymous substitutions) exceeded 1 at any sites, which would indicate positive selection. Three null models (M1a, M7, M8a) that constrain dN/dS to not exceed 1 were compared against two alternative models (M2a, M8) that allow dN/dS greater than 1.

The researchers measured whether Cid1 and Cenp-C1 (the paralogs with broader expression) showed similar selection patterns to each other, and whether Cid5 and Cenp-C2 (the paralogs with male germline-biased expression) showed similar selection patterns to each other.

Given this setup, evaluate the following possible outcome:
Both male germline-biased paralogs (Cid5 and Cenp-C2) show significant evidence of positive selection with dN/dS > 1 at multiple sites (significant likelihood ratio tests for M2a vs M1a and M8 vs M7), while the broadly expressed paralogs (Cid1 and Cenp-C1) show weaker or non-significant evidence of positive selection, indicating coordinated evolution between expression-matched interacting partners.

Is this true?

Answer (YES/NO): YES